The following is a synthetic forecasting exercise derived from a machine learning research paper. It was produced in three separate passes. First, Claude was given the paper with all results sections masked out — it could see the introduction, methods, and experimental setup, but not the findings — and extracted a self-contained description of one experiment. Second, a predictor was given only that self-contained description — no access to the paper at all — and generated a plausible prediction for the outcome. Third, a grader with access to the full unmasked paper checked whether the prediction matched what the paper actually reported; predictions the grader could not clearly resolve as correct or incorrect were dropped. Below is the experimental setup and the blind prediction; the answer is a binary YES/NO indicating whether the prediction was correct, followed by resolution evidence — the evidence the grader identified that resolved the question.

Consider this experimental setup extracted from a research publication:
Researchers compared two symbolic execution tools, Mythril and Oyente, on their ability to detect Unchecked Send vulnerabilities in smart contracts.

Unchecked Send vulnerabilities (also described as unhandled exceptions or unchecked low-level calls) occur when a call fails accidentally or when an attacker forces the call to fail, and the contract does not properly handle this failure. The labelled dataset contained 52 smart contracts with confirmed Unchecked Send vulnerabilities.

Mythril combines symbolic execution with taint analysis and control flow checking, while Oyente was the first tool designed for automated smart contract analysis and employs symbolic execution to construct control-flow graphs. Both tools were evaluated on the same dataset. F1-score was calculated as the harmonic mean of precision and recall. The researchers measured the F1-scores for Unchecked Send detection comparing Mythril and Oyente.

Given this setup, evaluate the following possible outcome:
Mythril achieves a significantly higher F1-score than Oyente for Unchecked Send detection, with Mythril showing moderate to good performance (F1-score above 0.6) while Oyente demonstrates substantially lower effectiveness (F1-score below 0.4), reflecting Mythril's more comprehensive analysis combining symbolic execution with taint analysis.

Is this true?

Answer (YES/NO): NO